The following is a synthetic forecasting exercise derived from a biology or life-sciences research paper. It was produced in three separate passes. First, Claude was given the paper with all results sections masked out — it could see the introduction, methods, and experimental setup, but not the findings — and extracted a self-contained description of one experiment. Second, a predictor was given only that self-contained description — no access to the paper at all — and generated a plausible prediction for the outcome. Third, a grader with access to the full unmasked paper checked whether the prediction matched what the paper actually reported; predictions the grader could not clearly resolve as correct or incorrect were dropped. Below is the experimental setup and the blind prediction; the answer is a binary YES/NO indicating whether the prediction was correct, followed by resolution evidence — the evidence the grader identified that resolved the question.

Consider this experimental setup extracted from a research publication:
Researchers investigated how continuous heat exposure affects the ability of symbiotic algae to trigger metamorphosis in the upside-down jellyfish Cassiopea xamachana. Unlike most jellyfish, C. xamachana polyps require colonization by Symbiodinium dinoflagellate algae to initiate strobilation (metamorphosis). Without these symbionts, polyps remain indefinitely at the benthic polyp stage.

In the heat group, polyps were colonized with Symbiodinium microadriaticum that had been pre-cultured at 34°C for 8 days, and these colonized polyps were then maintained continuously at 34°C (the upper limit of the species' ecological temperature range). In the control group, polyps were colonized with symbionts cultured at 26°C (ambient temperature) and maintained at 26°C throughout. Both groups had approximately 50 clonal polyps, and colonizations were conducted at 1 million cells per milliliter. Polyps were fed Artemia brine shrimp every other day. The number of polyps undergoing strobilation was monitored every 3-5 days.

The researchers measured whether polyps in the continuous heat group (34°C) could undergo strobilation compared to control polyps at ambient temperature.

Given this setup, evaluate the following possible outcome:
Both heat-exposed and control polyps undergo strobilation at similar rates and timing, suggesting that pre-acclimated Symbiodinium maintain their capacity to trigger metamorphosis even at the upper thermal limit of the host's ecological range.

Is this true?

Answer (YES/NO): NO